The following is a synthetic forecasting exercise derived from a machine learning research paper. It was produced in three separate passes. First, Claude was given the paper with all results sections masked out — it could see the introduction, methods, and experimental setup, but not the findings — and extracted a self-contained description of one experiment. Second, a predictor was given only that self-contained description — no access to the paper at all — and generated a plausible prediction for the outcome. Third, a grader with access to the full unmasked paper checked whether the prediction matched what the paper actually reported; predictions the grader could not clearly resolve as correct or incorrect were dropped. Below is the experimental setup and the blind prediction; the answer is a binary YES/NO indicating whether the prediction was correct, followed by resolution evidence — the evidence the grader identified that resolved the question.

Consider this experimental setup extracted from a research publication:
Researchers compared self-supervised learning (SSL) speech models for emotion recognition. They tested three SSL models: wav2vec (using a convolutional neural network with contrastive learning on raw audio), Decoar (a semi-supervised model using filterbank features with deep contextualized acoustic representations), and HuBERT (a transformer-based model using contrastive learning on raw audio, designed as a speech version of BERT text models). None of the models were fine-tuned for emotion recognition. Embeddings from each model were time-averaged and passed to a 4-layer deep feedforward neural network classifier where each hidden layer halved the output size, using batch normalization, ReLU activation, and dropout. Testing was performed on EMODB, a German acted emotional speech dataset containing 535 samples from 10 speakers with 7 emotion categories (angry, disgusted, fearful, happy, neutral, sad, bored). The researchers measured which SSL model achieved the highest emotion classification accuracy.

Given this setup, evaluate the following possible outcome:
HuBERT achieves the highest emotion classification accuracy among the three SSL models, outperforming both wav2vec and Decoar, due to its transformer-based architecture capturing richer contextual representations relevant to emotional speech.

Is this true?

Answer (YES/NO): NO